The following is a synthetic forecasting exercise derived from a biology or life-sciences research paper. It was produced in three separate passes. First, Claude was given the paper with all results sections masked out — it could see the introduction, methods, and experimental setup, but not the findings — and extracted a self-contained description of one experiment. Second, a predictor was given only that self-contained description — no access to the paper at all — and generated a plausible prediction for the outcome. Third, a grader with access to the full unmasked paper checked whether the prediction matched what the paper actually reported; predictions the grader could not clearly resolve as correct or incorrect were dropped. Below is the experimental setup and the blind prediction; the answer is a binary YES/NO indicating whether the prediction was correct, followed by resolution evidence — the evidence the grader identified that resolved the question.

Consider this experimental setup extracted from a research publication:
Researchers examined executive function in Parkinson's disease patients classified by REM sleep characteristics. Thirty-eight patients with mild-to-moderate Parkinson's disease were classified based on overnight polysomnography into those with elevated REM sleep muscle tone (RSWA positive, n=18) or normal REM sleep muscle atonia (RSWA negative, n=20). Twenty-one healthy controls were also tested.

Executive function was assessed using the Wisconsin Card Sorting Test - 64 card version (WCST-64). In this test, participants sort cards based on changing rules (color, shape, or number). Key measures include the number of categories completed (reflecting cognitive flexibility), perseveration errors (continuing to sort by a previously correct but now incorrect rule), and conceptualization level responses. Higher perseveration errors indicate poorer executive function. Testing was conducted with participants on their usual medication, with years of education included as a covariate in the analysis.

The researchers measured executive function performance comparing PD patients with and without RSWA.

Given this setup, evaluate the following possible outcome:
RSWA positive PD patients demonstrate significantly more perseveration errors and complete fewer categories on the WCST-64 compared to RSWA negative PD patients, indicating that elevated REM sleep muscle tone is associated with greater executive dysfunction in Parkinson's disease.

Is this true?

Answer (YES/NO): YES